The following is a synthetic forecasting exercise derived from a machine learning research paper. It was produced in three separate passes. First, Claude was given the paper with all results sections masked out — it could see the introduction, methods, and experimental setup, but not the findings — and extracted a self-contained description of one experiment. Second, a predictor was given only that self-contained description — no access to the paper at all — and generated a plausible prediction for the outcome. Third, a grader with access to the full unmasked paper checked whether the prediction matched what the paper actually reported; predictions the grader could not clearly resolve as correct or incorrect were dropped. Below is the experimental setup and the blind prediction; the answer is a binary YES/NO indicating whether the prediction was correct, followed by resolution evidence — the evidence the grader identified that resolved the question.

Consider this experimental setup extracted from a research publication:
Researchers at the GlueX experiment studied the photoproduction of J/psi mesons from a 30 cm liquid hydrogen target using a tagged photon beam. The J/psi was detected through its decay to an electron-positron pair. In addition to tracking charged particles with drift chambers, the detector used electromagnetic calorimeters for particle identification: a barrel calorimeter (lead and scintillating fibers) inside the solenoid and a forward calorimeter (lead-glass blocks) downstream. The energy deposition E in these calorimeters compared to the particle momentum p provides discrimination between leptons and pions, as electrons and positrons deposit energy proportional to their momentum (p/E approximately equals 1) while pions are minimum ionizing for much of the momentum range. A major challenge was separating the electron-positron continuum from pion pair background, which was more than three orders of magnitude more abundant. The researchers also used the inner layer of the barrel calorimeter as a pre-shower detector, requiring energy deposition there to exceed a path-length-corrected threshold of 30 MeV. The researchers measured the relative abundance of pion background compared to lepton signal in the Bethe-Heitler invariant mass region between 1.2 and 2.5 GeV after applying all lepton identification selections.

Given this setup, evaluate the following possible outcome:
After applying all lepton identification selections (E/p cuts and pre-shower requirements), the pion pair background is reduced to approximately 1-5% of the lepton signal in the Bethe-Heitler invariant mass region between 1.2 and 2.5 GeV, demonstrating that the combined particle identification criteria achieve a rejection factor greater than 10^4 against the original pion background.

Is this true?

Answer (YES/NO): NO